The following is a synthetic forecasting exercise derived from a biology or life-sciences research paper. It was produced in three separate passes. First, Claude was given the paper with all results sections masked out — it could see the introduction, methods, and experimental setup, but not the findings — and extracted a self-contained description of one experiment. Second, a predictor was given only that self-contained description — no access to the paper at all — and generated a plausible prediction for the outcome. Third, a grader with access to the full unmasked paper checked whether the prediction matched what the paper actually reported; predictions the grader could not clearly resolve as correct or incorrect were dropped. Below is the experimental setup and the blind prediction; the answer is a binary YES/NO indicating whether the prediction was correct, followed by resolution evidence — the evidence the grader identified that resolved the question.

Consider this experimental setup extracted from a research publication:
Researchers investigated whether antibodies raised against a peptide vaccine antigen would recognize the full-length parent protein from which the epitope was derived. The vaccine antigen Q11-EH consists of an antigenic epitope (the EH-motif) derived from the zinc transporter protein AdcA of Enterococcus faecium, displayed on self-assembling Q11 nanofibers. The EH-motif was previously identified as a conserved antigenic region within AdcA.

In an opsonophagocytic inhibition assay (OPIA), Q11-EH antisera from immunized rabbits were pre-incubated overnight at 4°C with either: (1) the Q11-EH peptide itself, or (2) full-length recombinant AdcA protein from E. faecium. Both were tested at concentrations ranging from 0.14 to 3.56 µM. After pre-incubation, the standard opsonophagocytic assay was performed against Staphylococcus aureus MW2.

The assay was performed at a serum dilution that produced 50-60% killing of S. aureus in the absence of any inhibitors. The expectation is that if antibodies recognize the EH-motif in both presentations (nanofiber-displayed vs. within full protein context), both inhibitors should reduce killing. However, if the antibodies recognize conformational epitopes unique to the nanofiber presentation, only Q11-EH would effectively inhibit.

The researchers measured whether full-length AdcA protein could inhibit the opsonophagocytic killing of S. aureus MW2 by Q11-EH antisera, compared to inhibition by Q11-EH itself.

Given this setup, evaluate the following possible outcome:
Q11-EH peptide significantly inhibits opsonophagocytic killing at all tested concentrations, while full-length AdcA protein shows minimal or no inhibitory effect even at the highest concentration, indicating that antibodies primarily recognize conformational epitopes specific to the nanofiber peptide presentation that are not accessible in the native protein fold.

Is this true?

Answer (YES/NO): NO